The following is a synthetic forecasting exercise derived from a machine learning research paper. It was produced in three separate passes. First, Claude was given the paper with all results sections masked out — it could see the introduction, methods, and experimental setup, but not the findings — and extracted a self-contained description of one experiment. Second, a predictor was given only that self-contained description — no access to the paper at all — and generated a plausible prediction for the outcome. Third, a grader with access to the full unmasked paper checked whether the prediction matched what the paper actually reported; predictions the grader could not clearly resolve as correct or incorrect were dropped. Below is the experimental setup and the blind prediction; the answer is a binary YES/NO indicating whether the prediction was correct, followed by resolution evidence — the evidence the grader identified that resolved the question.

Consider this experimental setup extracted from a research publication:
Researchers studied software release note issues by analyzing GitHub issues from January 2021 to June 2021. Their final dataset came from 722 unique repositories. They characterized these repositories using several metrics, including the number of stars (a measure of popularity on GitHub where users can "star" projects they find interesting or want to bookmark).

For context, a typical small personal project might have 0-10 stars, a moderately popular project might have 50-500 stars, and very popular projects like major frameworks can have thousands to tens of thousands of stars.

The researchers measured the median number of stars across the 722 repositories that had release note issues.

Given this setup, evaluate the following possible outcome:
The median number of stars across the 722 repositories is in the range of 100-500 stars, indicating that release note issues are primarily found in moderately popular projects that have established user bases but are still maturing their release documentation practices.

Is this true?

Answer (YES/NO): YES